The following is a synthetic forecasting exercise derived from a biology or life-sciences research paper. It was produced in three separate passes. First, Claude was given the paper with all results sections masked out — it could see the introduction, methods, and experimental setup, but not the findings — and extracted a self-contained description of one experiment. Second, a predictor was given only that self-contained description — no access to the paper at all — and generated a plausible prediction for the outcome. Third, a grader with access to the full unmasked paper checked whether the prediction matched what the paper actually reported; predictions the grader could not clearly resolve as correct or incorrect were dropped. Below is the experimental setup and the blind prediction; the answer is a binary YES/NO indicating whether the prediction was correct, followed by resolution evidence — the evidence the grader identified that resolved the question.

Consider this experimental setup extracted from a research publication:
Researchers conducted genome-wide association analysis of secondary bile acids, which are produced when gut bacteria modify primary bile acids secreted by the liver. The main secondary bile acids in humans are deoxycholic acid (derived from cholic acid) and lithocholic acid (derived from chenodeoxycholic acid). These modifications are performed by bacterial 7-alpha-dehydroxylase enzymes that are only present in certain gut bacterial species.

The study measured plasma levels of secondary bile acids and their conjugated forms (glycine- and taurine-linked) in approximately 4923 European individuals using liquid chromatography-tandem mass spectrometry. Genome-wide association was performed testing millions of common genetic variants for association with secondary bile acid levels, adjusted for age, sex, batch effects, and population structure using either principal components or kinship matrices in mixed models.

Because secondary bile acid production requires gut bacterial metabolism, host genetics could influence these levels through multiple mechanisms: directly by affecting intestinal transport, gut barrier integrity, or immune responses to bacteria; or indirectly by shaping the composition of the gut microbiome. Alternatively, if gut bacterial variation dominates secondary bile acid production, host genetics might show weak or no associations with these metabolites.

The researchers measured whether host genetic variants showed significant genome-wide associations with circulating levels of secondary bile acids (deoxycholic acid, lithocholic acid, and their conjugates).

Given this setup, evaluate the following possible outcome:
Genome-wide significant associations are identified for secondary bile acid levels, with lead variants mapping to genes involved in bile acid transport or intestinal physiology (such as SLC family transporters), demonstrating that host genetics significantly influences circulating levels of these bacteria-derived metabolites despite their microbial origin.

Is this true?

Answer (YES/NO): YES